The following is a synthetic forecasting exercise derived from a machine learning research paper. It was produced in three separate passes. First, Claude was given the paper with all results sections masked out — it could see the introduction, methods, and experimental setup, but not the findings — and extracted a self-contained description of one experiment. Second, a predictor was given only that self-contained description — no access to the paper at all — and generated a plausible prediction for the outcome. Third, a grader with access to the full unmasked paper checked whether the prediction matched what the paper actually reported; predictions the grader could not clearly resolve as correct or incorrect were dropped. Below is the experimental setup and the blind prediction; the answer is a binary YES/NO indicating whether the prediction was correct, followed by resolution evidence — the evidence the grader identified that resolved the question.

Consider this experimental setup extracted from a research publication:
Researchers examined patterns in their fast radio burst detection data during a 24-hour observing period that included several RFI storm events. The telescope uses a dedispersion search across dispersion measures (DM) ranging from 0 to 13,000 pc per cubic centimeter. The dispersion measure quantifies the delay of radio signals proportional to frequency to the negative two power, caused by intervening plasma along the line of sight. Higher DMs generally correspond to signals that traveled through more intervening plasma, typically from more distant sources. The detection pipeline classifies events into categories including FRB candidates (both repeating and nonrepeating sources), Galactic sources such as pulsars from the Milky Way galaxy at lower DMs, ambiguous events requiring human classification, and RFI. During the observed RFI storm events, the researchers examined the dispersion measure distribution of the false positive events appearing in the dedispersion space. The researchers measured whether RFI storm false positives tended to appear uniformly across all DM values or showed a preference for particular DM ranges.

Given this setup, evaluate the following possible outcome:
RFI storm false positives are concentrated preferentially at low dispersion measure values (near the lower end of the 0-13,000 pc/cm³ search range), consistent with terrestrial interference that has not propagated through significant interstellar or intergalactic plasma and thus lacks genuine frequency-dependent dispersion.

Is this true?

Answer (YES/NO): NO